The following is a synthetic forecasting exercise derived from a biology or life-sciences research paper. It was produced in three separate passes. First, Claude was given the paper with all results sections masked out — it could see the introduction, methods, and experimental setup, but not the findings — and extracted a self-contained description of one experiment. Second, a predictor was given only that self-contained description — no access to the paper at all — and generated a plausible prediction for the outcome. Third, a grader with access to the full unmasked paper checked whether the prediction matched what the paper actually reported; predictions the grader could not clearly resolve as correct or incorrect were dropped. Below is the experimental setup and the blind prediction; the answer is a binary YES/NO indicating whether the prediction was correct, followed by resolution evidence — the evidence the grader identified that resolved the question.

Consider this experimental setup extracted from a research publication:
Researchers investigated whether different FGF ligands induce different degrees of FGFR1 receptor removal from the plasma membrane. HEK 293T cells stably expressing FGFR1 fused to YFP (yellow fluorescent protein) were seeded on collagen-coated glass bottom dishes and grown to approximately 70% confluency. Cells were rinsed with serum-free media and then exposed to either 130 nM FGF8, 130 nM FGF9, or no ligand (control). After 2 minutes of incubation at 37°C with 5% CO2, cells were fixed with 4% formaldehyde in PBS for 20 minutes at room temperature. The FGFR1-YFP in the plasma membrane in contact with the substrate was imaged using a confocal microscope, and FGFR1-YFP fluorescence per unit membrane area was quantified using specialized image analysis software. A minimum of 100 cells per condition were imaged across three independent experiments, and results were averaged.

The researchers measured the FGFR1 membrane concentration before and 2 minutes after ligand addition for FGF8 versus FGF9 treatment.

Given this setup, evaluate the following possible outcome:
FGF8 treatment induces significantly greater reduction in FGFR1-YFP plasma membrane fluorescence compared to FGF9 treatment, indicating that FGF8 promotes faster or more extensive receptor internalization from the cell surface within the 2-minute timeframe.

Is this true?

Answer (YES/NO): YES